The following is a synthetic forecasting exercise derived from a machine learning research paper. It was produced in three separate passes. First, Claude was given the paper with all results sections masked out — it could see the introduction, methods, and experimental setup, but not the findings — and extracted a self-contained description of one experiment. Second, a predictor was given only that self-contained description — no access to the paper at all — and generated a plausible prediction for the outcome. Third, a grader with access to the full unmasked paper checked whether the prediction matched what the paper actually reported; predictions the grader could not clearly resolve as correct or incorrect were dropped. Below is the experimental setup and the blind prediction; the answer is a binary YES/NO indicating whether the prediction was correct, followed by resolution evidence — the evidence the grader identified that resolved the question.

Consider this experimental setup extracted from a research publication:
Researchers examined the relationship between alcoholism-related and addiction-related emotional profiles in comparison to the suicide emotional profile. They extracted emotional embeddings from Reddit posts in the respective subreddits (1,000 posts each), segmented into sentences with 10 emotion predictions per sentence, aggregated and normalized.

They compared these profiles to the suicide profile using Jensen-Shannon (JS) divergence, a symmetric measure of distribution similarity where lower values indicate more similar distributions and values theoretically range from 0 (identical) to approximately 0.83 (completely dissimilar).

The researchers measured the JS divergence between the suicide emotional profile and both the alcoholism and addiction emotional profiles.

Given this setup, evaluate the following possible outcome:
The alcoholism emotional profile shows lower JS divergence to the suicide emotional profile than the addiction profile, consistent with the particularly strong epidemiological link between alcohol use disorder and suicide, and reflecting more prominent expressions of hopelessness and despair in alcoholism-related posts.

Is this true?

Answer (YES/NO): NO